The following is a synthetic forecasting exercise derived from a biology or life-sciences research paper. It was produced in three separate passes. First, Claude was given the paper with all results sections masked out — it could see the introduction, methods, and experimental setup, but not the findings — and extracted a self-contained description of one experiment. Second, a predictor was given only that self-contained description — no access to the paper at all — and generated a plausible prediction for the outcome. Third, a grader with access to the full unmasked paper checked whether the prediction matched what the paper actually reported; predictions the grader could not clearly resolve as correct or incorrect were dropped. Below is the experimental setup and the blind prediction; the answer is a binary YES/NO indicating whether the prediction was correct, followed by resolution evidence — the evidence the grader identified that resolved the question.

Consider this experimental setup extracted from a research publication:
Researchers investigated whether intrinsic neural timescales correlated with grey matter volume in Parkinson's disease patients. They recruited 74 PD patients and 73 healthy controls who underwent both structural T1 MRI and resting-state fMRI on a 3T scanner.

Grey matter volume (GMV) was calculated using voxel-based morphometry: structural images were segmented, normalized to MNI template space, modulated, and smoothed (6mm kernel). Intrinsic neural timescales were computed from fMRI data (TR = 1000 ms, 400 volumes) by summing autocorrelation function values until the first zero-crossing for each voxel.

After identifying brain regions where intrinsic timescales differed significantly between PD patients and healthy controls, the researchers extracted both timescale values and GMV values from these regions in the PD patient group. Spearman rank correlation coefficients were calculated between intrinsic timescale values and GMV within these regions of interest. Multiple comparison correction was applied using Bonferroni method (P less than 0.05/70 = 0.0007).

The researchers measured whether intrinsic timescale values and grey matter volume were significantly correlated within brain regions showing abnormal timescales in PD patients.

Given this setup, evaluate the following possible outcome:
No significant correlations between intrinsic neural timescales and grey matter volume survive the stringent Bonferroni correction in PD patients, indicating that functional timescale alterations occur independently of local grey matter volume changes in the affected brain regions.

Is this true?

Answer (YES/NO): YES